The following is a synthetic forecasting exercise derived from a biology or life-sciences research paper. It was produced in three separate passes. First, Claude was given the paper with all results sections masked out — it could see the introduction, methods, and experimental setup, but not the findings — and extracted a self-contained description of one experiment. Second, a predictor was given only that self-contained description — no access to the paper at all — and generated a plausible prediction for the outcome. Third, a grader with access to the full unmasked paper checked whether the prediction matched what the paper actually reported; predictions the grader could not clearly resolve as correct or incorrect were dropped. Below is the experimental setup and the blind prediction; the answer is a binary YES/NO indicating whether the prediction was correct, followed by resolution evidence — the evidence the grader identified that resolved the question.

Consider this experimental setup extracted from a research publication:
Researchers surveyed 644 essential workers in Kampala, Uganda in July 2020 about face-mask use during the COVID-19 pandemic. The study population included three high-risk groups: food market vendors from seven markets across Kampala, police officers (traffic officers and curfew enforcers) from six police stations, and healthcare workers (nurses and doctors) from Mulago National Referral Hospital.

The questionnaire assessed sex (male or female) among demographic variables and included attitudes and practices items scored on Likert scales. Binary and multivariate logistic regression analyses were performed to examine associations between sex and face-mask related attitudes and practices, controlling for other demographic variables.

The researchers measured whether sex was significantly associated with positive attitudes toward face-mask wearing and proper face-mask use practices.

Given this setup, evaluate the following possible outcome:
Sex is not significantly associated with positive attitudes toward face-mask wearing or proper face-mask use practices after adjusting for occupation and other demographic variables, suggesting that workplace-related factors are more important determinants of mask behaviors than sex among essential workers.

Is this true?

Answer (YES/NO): YES